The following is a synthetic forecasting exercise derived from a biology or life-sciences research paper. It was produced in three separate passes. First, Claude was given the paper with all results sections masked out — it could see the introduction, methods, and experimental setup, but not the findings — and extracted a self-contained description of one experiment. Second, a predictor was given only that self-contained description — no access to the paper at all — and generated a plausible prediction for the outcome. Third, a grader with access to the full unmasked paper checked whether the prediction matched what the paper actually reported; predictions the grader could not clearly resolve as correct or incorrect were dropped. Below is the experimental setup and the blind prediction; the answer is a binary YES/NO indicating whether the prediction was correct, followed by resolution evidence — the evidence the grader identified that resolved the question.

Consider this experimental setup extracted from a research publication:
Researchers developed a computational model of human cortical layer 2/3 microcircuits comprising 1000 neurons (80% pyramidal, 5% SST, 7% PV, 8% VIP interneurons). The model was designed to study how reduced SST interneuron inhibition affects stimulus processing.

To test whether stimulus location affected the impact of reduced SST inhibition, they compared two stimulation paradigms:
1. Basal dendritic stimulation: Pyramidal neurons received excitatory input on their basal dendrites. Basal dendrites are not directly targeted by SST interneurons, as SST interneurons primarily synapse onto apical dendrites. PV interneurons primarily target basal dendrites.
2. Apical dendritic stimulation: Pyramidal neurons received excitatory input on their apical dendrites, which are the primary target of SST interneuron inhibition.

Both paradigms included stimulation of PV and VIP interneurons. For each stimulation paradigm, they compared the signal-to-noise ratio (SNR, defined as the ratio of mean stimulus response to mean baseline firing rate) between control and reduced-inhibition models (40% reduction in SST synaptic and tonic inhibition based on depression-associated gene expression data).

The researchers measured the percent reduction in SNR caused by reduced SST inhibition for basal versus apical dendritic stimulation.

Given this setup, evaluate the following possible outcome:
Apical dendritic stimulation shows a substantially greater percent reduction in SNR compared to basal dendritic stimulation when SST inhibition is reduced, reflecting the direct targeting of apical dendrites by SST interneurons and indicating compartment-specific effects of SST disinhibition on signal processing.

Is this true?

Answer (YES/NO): NO